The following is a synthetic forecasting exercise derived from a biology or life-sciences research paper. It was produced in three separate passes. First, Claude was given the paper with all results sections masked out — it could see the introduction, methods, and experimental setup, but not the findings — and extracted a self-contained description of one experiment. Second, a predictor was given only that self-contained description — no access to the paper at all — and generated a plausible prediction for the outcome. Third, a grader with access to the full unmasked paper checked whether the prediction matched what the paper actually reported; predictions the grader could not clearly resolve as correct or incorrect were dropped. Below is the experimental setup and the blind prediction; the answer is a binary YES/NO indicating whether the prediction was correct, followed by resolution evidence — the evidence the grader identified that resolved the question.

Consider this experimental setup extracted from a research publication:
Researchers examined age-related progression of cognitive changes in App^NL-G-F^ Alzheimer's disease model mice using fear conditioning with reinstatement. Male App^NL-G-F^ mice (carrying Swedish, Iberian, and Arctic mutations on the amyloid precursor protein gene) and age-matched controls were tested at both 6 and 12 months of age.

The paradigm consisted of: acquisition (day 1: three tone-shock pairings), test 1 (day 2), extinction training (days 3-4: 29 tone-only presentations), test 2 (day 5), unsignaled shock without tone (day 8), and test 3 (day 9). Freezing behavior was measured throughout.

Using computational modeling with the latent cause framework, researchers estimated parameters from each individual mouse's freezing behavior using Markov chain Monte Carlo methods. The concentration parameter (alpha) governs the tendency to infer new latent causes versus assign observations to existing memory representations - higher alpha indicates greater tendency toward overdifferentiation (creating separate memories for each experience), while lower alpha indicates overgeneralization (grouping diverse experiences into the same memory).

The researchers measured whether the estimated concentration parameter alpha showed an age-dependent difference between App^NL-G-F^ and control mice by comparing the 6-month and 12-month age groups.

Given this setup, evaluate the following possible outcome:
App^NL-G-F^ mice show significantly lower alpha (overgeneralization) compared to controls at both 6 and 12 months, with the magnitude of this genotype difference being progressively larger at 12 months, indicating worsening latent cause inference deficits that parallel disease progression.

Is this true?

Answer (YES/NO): NO